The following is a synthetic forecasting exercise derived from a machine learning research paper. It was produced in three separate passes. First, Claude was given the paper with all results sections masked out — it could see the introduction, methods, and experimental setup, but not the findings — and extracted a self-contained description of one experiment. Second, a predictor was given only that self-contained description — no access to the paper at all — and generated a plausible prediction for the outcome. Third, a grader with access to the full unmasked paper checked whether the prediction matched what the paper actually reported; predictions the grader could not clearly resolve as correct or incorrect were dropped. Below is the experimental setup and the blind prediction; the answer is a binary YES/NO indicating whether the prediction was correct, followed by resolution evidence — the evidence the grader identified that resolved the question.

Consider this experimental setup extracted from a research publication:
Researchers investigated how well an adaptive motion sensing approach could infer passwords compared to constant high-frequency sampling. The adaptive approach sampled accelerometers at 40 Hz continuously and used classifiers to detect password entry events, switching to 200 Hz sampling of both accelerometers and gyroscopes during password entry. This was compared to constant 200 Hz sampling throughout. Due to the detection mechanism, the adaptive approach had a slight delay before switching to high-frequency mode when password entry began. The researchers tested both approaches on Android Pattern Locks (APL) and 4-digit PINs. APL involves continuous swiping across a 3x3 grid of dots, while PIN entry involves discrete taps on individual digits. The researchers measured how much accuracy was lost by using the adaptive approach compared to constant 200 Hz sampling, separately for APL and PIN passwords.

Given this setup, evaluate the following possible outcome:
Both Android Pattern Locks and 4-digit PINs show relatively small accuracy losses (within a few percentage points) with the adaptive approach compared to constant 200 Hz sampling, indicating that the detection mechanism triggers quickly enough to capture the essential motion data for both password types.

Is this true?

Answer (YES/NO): NO